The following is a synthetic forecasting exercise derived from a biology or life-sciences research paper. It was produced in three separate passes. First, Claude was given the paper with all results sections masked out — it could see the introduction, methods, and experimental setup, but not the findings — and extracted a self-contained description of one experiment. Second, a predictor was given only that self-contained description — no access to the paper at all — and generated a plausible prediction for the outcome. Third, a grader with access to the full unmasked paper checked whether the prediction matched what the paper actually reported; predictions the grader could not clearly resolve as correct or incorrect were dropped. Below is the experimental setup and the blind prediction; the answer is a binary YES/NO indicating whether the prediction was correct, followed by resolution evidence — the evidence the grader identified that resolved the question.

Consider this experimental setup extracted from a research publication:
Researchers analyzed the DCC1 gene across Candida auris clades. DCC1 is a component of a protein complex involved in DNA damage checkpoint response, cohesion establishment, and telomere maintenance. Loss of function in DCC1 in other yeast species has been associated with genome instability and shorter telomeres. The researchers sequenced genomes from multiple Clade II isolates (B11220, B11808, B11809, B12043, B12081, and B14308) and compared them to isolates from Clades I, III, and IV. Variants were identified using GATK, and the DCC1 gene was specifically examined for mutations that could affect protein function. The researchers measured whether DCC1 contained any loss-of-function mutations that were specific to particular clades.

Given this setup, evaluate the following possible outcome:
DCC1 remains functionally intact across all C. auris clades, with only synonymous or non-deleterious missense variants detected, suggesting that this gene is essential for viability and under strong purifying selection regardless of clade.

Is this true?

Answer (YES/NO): NO